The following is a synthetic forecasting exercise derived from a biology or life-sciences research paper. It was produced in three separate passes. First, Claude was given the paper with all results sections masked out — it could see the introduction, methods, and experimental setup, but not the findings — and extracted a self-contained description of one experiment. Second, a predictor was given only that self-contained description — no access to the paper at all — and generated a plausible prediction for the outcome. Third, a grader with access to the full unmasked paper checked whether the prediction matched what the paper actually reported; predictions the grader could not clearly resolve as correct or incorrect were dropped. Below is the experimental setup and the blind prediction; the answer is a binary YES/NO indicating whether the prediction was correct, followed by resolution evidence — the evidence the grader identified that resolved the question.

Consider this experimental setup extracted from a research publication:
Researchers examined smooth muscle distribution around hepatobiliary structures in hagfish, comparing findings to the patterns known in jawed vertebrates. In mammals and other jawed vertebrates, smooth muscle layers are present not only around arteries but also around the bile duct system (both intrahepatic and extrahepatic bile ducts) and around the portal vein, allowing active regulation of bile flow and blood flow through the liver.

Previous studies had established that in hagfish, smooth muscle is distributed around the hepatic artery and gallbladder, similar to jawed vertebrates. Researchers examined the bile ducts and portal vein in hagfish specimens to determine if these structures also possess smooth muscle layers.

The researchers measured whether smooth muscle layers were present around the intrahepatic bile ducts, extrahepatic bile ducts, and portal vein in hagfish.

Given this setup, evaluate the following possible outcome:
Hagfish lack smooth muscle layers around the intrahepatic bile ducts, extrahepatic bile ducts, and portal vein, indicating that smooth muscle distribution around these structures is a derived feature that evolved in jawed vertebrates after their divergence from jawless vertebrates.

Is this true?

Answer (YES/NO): YES